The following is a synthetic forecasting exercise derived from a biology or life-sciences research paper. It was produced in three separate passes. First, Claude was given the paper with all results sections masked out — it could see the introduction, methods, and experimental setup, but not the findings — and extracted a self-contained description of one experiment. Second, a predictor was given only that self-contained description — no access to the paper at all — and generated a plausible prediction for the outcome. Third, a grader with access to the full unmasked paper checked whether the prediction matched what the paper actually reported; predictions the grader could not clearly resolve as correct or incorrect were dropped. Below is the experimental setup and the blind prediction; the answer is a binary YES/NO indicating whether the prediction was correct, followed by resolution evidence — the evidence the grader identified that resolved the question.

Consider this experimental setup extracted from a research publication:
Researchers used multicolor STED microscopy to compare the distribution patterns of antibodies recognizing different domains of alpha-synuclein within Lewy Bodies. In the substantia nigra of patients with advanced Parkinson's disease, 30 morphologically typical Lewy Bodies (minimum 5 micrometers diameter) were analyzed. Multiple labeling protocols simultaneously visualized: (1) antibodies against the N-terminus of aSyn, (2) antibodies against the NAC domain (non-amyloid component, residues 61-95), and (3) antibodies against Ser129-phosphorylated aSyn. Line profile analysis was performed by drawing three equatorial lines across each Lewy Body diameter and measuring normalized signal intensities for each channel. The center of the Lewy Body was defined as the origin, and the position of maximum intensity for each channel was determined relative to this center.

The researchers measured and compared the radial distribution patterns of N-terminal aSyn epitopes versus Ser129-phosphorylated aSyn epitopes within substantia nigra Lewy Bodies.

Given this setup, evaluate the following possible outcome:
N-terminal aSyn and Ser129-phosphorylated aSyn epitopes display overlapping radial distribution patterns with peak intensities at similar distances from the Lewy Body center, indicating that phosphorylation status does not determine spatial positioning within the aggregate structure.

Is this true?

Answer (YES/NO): NO